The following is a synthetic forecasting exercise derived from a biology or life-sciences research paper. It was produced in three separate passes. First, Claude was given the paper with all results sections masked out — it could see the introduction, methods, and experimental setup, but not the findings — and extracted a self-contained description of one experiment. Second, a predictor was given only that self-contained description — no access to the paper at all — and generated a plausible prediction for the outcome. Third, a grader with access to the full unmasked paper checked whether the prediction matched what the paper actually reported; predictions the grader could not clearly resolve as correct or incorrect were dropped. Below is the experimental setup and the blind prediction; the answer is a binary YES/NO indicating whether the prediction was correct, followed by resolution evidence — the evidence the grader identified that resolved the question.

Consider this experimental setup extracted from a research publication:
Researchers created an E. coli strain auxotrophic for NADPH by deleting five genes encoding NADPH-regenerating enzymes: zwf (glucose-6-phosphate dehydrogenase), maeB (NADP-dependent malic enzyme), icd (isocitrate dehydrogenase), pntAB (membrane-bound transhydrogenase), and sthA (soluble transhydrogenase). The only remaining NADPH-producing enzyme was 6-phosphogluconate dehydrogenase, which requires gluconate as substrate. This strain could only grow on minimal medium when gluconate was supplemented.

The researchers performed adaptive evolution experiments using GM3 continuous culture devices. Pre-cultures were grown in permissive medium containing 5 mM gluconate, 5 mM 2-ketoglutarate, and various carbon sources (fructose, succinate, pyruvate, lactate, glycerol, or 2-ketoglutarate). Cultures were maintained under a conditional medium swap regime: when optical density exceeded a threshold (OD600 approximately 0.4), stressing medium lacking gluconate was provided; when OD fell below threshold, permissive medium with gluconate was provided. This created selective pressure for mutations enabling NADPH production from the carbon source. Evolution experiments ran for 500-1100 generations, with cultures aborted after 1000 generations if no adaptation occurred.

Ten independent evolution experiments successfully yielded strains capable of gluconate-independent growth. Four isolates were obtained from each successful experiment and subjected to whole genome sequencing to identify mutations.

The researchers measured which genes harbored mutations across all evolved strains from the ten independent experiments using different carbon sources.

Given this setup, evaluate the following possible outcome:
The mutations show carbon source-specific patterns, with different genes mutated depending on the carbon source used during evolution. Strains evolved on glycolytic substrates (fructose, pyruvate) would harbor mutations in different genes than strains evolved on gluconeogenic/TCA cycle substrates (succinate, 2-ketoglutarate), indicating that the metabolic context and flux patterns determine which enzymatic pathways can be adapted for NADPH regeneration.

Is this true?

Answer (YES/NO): NO